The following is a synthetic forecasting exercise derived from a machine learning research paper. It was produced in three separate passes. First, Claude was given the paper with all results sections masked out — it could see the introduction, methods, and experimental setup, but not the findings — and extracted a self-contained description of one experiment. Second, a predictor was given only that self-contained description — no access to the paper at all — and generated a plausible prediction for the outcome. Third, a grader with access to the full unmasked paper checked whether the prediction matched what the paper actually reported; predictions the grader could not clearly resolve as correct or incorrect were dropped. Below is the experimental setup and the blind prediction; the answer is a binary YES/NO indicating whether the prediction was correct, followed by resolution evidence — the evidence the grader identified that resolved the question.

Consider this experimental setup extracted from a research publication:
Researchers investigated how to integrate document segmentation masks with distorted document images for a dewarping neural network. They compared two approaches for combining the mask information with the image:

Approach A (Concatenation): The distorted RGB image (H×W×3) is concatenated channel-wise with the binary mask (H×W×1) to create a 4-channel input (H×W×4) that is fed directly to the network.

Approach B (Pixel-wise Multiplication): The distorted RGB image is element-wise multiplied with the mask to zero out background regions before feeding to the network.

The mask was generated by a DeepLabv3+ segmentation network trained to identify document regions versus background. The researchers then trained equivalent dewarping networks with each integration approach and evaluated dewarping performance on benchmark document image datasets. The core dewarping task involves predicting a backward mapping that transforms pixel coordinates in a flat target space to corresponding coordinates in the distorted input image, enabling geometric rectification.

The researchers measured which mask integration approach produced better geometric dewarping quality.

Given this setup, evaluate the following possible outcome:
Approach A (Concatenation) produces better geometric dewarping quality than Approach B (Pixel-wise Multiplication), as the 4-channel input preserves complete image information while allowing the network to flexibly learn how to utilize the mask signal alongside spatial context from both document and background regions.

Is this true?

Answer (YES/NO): YES